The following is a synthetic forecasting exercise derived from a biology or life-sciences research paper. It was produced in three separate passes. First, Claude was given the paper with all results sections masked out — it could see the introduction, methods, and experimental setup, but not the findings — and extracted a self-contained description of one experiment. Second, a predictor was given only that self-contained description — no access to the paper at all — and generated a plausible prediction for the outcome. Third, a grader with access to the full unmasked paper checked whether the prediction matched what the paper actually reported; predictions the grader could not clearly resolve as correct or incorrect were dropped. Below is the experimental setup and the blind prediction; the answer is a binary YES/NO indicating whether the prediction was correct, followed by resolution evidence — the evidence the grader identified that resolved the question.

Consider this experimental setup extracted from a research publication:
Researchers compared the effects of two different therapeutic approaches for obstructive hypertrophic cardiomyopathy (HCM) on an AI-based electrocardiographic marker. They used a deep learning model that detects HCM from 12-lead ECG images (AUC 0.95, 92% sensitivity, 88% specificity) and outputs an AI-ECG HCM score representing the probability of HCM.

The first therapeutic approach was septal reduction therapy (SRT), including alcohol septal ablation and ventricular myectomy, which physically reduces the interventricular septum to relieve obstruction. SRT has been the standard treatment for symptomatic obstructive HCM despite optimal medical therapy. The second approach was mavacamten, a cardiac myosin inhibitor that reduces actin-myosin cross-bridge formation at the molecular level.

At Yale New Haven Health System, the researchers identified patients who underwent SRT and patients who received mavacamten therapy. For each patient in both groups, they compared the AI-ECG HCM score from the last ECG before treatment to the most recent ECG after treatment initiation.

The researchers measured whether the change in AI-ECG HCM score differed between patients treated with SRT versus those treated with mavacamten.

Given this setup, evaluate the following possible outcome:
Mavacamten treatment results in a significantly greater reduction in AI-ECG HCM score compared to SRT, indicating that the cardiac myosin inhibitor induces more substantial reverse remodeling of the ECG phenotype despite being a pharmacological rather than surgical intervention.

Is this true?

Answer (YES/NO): YES